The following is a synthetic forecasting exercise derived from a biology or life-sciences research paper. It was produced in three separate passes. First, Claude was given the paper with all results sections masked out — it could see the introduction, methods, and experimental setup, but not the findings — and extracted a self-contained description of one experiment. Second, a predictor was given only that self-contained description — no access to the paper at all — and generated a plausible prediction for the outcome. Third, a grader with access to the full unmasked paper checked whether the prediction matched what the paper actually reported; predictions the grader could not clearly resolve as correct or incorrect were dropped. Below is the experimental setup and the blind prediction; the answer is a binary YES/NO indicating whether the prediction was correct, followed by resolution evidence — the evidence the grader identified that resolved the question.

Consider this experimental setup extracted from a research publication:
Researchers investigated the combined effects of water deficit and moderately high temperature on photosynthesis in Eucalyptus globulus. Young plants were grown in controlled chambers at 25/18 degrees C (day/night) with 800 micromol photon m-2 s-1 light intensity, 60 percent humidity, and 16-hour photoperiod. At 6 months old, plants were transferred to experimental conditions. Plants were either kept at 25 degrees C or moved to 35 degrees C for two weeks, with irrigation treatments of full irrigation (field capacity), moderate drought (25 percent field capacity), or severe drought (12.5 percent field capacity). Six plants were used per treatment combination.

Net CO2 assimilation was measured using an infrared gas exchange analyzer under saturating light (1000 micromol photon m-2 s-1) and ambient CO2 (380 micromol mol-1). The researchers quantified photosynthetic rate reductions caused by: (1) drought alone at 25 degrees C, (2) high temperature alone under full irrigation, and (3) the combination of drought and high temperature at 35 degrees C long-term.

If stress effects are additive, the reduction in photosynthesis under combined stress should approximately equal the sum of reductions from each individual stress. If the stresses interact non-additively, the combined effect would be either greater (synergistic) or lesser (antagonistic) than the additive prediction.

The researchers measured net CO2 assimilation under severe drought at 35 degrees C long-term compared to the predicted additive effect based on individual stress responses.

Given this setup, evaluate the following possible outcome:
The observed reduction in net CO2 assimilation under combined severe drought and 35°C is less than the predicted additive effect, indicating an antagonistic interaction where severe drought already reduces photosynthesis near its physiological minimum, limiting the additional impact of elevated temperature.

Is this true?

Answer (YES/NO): YES